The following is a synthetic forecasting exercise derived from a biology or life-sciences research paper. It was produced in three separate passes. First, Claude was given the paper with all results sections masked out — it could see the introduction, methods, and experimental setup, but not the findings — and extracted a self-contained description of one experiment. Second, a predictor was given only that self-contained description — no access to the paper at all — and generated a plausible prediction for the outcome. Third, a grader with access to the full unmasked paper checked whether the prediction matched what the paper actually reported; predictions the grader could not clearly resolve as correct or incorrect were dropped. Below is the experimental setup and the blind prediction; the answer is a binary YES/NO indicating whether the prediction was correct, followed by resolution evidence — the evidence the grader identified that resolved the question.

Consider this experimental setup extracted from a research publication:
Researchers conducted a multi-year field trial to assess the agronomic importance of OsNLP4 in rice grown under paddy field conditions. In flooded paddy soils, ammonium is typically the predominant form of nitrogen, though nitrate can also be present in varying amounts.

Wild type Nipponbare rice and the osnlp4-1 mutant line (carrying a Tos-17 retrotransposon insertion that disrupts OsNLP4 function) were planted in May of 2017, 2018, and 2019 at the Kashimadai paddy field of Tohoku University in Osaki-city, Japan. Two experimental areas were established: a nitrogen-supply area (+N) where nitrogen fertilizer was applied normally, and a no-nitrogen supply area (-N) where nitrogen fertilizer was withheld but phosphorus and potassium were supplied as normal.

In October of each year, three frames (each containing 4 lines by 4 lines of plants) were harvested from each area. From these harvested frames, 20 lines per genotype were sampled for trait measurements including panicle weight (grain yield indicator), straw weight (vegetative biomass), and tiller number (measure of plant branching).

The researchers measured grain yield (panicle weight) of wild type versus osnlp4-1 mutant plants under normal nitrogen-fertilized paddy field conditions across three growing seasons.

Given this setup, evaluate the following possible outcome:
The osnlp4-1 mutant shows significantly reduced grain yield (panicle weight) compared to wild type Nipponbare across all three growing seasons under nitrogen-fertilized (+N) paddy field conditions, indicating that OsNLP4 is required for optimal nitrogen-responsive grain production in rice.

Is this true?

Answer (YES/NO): NO